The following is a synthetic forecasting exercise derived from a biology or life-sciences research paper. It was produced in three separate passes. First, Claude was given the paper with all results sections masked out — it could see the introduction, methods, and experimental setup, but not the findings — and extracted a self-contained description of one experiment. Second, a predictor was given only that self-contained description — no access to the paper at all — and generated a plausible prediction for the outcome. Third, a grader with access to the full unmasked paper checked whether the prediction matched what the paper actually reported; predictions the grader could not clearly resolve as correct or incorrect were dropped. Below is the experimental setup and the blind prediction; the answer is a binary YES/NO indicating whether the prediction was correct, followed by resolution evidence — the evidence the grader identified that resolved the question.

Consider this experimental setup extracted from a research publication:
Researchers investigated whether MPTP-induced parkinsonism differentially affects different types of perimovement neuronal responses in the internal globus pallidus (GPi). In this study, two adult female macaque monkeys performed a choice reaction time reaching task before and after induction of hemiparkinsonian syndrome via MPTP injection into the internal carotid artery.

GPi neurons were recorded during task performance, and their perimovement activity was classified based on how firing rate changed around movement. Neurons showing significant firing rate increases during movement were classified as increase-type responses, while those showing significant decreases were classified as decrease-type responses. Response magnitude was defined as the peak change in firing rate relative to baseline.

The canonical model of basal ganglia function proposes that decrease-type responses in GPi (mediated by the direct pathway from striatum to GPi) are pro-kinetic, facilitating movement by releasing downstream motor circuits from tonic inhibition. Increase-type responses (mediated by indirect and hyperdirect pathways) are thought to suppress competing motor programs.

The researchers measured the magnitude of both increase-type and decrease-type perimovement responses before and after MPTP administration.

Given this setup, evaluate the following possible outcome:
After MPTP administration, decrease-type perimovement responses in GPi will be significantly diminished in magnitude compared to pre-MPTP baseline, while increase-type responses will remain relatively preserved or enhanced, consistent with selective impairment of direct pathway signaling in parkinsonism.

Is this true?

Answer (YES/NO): NO